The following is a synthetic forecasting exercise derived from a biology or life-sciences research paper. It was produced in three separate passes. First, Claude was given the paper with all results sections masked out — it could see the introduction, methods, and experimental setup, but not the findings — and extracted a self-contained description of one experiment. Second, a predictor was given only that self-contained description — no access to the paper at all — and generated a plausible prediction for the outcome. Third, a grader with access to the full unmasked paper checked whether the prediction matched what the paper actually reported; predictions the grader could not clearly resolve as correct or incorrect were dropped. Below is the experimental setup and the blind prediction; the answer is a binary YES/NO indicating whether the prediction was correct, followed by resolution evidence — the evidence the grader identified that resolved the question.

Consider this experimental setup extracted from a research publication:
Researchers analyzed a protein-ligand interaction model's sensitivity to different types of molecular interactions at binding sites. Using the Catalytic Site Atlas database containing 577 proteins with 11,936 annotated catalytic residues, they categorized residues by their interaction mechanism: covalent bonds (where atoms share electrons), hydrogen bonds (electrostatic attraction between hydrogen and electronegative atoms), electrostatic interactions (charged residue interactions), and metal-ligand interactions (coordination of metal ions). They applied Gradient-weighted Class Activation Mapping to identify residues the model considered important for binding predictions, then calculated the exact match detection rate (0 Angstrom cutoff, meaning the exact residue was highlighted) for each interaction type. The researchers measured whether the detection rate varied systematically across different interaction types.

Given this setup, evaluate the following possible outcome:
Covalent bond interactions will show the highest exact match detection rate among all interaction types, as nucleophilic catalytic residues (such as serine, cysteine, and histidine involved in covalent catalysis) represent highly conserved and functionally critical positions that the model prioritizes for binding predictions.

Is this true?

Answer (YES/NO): NO